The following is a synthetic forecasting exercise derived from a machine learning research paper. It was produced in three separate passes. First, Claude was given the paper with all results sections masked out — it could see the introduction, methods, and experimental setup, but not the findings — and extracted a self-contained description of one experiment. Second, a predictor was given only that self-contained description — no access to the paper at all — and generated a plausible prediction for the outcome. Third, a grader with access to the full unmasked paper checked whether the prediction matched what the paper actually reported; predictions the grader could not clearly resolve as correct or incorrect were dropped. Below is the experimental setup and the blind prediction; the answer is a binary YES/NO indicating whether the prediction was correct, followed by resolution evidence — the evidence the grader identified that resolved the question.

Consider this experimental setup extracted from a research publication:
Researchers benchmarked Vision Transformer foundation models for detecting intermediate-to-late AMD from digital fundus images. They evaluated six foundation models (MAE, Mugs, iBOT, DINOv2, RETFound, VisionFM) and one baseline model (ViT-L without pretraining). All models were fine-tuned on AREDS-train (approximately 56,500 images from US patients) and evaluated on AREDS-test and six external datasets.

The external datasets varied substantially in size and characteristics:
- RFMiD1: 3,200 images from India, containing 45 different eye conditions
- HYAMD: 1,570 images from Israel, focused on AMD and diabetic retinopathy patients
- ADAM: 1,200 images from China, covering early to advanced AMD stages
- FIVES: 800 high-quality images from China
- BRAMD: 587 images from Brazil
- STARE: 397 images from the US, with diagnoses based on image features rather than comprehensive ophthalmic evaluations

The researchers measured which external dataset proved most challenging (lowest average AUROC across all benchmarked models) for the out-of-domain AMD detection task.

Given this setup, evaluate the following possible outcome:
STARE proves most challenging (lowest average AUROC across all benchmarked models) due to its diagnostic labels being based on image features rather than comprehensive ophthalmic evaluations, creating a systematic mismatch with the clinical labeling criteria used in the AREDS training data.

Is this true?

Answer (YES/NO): YES